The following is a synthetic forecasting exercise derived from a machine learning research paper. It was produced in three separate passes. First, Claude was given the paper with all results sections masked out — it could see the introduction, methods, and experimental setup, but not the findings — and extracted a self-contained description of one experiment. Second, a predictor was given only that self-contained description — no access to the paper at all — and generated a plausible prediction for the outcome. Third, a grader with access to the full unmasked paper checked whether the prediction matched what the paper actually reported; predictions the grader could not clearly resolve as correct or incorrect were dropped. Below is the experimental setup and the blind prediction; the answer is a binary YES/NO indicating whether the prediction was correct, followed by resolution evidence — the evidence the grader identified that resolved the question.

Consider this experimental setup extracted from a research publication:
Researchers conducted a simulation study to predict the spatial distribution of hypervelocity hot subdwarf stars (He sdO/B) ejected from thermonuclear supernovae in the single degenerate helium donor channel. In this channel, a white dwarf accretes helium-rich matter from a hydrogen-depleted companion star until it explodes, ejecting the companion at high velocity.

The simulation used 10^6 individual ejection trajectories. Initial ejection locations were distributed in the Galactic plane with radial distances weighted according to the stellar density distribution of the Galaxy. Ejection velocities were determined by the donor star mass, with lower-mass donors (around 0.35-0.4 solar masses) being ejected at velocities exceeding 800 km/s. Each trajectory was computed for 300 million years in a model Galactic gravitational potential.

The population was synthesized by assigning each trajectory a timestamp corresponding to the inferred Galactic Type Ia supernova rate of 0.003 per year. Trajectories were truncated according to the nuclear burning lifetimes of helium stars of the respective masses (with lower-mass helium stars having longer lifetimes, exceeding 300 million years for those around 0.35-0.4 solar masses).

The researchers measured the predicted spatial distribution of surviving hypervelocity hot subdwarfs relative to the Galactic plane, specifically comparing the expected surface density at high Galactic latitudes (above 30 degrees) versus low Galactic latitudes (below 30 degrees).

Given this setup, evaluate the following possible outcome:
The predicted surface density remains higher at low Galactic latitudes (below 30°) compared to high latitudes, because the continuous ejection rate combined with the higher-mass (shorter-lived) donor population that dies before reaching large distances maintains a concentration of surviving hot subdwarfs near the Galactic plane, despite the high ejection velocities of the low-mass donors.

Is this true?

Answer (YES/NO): YES